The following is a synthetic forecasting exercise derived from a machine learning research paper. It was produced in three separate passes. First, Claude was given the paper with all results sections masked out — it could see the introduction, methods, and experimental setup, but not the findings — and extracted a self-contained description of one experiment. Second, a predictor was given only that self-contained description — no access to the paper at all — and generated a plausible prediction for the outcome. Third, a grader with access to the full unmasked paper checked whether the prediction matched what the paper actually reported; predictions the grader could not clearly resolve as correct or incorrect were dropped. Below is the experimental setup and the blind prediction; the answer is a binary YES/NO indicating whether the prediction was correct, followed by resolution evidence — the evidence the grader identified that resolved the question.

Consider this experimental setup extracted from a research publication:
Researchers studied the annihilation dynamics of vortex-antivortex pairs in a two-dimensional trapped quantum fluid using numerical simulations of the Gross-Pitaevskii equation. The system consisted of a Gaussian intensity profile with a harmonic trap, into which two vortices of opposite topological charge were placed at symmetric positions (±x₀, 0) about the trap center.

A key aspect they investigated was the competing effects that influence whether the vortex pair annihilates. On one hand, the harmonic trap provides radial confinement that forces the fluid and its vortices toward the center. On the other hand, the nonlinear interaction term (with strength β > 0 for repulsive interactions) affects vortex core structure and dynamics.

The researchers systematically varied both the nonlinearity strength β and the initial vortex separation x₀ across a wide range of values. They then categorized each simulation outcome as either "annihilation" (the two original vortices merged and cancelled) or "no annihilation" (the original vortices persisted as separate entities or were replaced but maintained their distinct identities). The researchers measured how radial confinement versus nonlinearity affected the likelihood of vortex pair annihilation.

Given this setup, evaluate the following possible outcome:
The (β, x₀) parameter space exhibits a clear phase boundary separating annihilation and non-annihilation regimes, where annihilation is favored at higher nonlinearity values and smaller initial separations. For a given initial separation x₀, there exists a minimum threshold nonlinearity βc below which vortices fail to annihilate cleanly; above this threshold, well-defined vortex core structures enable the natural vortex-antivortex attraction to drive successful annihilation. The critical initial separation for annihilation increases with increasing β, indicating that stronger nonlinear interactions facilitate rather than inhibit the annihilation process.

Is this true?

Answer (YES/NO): NO